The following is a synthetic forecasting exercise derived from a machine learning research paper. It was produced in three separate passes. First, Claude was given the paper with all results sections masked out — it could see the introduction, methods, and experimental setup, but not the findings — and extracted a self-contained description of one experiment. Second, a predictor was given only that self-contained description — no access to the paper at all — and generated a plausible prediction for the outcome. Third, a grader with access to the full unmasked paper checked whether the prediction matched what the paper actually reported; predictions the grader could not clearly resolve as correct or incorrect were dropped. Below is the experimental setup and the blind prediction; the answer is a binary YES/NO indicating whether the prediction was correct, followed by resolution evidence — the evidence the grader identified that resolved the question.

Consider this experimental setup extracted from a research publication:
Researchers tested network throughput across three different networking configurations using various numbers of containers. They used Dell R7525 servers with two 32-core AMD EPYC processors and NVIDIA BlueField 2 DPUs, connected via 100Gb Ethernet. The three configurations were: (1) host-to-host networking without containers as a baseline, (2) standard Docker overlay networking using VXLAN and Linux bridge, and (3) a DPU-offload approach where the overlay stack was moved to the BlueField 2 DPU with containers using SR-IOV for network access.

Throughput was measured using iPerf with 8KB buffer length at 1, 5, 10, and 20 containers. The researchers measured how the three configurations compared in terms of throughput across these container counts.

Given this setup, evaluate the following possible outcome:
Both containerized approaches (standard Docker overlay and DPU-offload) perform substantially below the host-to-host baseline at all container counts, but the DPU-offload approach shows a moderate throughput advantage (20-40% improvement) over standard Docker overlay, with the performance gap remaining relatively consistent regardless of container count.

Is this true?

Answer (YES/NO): NO